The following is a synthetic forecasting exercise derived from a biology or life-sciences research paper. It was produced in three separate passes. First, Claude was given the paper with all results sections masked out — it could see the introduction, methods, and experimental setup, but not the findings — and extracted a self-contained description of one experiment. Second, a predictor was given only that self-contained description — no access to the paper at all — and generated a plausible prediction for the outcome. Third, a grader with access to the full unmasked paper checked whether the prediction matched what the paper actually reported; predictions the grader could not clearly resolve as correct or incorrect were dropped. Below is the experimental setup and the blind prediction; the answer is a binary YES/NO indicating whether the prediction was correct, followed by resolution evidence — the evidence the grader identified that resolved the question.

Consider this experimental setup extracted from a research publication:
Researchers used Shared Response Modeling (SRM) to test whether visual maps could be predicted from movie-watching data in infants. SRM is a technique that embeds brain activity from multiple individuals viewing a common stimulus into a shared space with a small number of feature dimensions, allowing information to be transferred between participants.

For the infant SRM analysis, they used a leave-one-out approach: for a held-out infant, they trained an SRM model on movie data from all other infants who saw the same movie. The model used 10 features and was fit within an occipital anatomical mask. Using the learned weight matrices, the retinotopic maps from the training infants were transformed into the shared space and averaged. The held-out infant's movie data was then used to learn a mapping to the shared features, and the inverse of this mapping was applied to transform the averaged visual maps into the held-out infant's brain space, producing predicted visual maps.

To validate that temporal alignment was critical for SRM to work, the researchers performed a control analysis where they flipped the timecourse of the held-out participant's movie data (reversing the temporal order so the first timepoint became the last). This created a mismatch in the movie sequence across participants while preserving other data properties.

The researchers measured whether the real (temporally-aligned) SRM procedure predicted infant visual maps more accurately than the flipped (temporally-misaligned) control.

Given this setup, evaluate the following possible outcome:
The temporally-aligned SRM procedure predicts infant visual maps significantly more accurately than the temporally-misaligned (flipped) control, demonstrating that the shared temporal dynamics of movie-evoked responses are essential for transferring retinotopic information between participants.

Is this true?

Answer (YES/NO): YES